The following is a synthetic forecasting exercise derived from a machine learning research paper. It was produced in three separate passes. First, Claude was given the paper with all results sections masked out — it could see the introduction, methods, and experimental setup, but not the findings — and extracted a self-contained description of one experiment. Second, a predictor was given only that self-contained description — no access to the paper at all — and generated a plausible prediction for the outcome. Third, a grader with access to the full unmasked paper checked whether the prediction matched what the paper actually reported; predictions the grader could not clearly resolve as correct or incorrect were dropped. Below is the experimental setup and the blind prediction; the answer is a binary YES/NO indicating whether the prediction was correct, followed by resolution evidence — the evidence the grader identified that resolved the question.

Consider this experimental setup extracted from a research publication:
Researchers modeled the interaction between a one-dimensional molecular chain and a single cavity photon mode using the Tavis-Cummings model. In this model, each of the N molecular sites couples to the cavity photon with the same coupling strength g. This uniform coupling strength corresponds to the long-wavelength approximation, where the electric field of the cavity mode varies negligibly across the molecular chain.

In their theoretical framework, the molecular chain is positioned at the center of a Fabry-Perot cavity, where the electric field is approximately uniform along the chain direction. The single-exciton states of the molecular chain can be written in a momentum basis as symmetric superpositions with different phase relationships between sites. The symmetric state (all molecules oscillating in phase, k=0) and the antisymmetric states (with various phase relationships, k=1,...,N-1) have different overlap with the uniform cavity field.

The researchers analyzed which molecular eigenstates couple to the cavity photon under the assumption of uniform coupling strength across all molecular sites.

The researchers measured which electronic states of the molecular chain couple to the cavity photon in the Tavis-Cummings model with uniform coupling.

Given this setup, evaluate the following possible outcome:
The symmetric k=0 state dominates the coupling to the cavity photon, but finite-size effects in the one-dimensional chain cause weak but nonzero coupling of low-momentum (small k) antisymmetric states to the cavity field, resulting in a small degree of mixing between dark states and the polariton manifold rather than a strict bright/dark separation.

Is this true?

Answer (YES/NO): NO